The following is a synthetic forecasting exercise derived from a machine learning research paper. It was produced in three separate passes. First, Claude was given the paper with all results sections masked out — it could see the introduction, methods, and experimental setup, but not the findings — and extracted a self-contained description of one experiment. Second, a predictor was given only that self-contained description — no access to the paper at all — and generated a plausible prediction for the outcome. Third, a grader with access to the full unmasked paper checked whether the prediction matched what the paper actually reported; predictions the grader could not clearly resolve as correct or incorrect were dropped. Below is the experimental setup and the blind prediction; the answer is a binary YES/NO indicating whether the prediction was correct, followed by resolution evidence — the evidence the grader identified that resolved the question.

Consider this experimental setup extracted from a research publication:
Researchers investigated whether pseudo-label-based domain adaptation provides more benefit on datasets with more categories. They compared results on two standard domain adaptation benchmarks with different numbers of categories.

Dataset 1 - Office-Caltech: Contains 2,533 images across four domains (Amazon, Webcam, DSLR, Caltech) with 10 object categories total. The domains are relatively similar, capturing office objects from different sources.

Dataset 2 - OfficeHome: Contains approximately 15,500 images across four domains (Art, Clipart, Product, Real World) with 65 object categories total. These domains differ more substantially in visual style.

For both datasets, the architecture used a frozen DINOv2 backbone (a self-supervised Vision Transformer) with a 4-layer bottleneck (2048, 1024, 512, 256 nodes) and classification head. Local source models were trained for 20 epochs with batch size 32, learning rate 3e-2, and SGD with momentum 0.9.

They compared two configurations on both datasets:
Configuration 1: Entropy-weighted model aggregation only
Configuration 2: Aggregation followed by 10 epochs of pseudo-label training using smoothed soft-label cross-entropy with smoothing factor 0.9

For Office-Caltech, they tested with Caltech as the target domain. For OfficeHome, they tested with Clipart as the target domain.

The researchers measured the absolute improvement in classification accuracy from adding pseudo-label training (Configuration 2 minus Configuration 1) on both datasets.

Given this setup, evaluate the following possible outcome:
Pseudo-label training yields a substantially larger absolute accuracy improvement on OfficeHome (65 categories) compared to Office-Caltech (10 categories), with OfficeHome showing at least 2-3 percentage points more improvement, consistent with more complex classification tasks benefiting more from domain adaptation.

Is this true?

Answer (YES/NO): YES